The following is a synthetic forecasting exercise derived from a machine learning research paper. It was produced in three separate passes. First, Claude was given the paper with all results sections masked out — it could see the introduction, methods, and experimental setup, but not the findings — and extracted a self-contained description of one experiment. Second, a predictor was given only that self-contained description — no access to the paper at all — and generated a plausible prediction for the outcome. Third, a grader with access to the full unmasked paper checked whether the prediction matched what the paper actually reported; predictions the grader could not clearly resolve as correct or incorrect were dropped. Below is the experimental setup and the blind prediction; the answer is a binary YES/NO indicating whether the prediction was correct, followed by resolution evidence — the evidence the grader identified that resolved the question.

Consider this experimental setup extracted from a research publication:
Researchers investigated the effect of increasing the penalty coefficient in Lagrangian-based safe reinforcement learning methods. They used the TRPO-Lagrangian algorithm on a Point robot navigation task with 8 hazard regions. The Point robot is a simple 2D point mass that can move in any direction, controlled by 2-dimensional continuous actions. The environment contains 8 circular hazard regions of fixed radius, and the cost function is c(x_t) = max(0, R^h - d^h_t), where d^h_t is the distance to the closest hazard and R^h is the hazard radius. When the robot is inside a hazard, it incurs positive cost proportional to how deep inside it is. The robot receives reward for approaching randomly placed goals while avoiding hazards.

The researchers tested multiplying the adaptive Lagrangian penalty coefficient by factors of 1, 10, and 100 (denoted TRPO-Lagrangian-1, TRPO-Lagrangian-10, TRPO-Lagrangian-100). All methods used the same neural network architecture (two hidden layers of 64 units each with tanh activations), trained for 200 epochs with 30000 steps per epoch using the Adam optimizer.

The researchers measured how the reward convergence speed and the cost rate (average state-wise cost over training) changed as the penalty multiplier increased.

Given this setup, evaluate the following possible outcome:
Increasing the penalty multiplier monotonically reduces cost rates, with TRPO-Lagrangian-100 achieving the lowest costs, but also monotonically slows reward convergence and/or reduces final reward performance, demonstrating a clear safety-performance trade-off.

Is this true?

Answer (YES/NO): YES